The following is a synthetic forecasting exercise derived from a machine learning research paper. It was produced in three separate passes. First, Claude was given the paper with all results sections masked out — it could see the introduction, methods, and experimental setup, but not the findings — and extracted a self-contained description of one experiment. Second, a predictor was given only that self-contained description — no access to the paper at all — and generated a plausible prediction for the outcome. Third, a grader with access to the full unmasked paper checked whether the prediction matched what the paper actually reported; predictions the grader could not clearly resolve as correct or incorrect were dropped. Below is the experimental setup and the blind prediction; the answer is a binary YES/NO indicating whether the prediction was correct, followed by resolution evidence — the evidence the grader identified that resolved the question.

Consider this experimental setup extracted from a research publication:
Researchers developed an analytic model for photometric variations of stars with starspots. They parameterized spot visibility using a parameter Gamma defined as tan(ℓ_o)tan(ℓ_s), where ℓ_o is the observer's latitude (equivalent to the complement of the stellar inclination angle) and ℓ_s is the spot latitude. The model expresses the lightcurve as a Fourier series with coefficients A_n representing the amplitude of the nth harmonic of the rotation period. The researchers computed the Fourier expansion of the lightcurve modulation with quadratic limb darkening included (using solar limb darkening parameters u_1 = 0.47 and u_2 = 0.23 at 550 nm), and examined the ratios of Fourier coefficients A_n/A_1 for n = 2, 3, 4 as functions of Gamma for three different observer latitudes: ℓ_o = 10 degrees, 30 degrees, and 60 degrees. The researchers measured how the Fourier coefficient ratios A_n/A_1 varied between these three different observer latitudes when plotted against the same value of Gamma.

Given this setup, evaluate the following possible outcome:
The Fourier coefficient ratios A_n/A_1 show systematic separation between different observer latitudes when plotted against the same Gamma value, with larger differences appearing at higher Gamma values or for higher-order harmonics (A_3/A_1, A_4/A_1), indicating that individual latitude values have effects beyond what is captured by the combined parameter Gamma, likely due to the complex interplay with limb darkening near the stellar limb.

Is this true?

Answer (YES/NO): NO